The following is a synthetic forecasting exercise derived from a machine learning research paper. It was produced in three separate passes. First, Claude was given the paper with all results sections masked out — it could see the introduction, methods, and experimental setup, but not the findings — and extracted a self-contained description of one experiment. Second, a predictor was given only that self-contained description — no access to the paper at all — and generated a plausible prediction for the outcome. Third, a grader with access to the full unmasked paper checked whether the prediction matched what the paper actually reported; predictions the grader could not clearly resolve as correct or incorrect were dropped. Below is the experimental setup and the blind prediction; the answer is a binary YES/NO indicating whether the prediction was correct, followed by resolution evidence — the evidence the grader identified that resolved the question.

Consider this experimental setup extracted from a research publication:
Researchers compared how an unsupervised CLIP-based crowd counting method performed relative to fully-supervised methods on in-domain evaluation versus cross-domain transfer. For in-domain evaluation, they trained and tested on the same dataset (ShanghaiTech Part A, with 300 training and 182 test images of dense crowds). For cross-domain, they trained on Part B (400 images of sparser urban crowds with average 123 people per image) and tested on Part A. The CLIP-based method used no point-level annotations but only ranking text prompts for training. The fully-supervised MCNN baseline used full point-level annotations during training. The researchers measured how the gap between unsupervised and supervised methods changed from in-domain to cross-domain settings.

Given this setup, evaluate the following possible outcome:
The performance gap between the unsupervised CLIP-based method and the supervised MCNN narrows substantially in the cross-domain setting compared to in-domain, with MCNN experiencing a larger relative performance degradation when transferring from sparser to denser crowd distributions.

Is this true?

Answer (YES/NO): YES